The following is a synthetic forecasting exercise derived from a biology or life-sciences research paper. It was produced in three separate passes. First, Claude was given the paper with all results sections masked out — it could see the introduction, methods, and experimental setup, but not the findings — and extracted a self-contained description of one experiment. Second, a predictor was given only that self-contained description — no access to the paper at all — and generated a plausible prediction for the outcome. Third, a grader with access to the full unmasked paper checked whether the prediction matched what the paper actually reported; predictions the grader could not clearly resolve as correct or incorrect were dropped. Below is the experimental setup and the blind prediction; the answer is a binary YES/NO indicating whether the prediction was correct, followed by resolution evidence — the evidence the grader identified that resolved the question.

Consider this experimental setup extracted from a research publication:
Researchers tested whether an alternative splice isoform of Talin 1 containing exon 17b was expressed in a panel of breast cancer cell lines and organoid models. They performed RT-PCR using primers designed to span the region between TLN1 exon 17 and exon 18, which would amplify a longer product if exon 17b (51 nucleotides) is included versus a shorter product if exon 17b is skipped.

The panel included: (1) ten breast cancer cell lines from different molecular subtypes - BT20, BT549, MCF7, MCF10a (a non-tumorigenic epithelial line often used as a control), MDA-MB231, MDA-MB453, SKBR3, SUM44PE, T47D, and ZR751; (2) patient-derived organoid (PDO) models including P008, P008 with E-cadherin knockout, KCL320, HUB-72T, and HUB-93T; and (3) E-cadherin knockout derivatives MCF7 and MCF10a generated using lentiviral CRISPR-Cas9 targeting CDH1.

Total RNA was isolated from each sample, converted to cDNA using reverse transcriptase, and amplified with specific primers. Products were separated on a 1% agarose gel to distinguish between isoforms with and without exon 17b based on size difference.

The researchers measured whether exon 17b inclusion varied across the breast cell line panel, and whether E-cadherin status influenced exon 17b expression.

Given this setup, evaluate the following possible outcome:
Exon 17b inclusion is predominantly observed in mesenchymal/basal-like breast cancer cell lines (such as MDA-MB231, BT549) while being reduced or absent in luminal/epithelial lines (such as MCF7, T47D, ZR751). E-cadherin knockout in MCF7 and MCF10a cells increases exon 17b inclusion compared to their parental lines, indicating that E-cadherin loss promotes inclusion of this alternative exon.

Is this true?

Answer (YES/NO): NO